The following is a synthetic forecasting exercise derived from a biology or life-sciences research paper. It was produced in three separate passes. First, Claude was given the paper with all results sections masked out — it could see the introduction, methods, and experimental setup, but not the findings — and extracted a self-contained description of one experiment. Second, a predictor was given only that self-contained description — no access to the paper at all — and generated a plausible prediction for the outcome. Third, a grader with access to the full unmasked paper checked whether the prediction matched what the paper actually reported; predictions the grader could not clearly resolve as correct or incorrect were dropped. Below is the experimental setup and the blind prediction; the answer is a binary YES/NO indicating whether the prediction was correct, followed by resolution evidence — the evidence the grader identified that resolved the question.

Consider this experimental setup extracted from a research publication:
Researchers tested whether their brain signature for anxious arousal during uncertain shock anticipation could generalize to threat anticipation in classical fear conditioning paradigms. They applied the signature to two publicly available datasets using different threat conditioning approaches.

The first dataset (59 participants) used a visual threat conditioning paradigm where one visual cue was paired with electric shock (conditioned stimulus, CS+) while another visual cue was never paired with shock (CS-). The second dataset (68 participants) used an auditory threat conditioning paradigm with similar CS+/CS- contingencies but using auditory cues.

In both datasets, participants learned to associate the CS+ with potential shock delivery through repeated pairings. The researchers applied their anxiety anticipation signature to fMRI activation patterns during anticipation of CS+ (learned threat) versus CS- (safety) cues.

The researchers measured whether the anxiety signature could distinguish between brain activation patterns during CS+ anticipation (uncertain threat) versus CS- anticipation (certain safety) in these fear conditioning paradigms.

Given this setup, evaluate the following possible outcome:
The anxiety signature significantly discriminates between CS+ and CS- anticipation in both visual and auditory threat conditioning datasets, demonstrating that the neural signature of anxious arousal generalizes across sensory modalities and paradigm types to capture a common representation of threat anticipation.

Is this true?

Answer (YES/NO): YES